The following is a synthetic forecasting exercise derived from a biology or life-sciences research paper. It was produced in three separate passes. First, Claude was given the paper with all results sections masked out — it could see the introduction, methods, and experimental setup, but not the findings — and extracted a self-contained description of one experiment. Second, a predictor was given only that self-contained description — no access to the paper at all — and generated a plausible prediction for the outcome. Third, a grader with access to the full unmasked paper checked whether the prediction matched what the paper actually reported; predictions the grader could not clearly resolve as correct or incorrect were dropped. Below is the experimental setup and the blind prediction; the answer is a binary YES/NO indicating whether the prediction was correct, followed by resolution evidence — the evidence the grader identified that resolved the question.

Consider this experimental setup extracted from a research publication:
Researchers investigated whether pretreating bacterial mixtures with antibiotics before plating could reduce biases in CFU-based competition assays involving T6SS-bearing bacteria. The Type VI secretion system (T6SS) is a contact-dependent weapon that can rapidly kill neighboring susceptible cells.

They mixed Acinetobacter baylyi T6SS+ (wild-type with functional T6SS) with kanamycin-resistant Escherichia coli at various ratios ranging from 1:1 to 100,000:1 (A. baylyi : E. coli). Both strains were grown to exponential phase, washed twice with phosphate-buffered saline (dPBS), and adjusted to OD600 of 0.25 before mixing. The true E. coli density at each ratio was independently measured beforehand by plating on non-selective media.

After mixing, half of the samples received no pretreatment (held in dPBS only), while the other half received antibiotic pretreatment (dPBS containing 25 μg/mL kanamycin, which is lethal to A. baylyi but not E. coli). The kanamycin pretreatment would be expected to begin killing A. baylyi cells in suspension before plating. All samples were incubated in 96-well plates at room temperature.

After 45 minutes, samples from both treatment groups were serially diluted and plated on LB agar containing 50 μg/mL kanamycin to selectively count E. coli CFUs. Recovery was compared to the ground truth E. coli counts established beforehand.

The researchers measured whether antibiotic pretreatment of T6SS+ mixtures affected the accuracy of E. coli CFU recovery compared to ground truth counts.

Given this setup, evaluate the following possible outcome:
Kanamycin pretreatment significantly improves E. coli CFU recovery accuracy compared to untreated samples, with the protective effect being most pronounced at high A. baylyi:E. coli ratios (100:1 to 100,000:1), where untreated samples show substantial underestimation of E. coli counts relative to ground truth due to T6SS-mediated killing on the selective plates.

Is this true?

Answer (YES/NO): NO